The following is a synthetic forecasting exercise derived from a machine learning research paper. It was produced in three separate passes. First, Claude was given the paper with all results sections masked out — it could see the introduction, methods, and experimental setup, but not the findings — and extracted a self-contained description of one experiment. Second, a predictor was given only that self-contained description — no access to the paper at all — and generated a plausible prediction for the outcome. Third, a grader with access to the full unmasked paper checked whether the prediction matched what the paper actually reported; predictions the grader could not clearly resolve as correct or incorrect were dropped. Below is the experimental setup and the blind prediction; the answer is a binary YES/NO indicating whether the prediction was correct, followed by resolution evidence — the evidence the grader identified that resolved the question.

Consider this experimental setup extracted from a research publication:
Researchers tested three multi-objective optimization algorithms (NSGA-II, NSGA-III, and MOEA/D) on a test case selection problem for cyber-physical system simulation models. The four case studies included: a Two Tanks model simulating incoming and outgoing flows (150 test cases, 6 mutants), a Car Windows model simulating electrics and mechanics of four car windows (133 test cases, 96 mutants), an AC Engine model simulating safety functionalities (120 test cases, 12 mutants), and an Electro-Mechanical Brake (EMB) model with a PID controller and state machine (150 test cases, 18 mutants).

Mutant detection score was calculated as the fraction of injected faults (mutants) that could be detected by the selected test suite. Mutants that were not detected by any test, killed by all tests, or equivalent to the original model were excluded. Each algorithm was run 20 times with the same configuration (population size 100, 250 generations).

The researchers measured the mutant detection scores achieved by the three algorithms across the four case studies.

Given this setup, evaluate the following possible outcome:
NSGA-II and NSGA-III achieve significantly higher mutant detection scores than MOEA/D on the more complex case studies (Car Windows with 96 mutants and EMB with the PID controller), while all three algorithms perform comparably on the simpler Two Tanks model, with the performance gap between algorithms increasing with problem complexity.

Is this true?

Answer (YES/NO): NO